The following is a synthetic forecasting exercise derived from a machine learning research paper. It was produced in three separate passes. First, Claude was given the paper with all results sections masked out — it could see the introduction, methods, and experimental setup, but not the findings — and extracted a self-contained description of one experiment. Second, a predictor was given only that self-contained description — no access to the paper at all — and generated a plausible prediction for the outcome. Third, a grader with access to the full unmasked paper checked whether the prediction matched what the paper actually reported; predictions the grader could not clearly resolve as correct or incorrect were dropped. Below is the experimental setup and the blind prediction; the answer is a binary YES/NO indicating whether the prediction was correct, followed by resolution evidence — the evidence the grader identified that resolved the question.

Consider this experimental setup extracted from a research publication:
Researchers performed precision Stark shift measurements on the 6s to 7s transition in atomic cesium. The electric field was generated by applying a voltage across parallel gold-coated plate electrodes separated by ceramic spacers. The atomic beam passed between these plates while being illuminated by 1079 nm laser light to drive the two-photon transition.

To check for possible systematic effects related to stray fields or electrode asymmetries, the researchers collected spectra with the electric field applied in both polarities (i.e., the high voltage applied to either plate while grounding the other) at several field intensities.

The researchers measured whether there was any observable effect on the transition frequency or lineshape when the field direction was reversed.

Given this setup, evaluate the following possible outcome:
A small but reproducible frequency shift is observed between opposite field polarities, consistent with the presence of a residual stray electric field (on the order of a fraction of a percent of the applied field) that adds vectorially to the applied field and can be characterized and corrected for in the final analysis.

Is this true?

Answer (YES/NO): NO